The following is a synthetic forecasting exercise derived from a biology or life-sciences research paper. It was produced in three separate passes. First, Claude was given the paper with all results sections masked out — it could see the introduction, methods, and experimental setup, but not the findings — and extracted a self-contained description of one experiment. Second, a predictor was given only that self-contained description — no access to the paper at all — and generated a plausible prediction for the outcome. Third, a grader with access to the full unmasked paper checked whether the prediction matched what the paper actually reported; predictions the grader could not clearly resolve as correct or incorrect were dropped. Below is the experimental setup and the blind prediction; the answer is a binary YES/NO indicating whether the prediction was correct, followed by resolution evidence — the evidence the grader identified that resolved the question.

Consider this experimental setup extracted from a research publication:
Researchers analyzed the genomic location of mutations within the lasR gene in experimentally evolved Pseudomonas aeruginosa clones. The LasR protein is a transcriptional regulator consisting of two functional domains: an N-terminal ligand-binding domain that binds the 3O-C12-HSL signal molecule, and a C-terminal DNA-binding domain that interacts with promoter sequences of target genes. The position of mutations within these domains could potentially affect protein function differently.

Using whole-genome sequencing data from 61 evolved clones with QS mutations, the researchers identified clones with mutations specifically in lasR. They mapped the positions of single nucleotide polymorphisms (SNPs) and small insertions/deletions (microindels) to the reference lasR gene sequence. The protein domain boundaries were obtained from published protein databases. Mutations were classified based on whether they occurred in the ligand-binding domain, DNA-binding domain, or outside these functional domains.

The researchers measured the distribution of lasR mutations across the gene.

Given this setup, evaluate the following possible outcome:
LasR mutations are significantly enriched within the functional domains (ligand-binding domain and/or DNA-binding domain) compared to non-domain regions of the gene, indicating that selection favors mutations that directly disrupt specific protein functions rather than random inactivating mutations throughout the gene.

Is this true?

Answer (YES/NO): YES